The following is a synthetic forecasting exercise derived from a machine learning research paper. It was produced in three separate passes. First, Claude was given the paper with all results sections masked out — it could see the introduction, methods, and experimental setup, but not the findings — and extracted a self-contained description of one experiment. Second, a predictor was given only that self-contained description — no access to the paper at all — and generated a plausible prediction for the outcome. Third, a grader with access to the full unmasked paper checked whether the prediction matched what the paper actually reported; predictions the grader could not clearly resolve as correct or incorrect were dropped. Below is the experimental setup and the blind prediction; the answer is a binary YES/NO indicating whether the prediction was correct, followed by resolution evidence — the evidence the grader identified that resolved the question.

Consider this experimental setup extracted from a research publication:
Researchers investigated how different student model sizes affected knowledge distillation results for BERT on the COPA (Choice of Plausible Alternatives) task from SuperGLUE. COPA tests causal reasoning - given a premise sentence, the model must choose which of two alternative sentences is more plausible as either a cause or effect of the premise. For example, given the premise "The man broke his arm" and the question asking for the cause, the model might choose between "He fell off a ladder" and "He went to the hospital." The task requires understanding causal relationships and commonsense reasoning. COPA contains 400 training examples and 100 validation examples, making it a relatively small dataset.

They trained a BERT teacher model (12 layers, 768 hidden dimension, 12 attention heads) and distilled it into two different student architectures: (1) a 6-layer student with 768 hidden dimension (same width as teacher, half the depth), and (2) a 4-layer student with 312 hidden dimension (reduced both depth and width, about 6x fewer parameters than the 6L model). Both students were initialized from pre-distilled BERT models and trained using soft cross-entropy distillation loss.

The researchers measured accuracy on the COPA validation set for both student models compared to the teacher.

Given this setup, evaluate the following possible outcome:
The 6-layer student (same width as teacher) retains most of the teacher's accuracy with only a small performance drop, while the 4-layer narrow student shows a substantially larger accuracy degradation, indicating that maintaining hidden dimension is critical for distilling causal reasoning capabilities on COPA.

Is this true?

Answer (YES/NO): NO